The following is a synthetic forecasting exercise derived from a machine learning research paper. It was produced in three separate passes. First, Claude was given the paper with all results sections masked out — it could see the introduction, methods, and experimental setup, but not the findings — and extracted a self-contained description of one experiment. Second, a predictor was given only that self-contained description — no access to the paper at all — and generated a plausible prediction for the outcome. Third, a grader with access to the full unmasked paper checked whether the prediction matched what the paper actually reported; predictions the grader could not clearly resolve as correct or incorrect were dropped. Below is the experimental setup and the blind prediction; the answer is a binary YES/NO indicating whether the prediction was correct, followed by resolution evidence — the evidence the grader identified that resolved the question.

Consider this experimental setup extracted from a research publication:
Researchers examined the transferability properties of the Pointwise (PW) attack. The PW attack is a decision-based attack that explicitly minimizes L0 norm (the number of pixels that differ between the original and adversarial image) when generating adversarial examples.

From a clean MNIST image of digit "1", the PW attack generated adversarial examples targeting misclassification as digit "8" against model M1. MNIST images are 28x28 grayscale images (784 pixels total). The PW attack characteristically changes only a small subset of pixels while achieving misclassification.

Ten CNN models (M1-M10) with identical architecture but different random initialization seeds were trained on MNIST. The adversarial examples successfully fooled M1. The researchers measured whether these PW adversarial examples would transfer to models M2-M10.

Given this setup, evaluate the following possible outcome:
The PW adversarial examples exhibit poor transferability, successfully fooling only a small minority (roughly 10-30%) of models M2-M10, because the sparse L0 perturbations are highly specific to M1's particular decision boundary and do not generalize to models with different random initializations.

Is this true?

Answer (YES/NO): NO